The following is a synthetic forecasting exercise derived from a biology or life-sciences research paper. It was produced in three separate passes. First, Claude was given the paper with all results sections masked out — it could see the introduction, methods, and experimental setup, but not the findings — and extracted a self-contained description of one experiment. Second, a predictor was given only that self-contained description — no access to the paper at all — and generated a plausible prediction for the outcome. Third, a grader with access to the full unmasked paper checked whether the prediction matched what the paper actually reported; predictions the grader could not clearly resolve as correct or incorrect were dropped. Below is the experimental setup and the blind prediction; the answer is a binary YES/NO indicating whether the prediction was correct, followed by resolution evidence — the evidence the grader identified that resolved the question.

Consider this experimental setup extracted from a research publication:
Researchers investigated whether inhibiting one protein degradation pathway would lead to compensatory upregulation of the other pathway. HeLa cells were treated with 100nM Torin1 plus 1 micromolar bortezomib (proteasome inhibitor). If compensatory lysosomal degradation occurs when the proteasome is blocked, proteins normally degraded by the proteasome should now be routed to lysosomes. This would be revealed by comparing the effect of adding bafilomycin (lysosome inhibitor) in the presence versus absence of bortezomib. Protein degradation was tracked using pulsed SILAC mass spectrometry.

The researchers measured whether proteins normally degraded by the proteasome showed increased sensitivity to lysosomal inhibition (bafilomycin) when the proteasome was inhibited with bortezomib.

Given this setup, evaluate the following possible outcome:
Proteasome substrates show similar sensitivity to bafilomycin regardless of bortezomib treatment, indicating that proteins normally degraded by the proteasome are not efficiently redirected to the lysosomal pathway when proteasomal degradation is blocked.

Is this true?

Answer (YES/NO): NO